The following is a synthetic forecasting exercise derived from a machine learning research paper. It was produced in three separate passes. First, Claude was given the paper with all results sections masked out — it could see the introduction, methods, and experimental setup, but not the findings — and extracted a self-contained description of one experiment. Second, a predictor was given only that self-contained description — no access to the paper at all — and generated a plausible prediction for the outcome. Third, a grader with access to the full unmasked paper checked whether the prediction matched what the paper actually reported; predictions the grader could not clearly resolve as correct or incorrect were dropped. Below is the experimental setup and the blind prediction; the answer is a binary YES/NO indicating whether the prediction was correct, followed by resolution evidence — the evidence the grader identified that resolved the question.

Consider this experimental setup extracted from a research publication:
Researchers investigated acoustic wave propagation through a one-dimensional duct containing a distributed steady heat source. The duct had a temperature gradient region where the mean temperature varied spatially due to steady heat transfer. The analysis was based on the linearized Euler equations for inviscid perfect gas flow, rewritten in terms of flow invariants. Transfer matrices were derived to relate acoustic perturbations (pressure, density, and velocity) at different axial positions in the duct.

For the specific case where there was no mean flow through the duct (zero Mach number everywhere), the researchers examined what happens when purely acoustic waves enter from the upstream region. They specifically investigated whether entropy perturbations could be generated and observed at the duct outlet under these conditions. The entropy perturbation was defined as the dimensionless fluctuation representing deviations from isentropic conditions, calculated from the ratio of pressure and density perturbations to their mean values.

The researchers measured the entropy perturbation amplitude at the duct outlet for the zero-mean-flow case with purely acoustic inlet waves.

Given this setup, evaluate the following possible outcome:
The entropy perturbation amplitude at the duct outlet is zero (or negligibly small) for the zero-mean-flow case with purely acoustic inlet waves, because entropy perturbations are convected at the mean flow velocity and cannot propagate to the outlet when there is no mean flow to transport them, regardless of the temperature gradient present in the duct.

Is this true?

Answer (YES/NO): YES